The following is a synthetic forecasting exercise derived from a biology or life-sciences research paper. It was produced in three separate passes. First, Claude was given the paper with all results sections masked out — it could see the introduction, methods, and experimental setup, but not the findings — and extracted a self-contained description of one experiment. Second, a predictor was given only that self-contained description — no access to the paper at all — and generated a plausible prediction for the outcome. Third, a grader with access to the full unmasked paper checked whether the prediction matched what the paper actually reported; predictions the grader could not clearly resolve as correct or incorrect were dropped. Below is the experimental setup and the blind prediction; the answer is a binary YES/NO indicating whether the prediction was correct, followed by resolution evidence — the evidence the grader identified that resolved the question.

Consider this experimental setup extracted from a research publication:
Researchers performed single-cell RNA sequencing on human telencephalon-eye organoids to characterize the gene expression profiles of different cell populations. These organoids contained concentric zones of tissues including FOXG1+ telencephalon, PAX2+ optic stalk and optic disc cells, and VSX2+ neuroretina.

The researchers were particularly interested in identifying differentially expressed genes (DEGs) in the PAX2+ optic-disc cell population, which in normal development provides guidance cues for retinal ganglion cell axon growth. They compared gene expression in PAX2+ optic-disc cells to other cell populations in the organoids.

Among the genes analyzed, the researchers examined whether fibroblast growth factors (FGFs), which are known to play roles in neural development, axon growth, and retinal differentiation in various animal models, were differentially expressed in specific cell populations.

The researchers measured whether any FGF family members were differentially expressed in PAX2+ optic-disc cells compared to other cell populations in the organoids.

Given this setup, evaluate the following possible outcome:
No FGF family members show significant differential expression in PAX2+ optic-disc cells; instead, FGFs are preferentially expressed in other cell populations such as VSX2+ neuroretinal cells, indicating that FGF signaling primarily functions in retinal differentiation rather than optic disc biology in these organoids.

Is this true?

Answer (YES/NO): NO